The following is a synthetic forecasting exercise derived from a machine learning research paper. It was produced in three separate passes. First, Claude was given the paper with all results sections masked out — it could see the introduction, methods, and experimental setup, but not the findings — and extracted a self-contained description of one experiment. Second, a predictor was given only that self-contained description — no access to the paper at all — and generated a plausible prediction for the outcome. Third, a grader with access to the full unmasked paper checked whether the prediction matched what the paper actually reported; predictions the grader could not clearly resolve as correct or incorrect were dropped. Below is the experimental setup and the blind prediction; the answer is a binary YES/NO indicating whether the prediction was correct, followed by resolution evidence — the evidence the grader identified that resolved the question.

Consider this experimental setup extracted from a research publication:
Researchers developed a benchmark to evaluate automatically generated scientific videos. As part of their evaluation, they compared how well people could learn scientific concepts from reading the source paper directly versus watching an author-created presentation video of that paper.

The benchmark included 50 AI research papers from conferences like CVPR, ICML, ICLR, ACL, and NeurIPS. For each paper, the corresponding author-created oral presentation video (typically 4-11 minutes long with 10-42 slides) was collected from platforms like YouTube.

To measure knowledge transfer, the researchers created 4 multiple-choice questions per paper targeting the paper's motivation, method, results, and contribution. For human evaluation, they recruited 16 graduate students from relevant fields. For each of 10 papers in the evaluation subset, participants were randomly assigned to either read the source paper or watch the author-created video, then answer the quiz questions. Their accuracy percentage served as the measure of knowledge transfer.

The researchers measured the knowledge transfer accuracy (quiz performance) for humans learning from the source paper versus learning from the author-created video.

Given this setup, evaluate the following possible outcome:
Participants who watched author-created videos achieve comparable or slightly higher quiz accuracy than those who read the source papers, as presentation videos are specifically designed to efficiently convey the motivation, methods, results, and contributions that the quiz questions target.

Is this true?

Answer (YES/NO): NO